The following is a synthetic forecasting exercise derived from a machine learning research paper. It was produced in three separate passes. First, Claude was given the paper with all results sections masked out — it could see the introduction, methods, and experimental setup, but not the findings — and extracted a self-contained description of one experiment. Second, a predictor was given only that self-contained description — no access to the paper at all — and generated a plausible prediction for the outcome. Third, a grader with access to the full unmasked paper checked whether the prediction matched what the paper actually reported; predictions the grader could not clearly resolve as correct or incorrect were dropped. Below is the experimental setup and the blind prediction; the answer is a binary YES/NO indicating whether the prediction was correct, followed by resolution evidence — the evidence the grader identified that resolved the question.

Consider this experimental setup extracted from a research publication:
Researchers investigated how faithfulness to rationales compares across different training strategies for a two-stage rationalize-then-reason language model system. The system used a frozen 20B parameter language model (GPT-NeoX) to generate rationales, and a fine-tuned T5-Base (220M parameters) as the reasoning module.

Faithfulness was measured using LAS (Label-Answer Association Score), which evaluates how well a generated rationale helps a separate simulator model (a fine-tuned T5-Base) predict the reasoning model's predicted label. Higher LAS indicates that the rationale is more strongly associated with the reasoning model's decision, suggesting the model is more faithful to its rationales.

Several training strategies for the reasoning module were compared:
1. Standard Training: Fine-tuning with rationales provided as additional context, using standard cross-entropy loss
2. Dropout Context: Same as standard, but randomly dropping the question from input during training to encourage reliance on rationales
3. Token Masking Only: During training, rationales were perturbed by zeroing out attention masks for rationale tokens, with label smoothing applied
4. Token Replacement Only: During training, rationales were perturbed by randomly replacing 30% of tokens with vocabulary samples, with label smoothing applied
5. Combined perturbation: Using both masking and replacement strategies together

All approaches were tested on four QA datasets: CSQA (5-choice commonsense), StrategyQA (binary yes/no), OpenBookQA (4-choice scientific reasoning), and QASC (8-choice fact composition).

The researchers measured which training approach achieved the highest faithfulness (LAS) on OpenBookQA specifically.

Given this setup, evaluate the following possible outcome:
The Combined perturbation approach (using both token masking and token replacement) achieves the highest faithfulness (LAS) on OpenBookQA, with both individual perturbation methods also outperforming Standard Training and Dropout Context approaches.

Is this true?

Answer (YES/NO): NO